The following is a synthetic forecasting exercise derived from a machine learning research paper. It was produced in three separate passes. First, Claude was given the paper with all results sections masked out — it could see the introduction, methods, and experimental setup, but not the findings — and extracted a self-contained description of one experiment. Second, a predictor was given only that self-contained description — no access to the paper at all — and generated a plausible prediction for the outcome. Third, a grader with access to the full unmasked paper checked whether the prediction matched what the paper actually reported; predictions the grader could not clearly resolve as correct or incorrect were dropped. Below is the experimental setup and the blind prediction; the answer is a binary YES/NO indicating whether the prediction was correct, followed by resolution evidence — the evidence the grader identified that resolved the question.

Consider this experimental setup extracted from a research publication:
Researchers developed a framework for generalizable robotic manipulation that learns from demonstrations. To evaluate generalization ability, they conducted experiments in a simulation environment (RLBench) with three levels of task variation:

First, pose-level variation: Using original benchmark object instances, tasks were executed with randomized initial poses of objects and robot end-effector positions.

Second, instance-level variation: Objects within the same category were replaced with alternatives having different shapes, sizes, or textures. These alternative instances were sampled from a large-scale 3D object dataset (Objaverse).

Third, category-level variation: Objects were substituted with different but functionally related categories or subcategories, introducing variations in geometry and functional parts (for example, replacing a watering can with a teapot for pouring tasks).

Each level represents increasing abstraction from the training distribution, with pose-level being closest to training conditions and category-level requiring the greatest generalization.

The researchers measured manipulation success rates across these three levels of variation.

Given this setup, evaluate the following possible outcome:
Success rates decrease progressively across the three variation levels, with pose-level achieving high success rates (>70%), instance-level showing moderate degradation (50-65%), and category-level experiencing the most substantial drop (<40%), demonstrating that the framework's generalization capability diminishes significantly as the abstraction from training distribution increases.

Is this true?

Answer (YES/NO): NO